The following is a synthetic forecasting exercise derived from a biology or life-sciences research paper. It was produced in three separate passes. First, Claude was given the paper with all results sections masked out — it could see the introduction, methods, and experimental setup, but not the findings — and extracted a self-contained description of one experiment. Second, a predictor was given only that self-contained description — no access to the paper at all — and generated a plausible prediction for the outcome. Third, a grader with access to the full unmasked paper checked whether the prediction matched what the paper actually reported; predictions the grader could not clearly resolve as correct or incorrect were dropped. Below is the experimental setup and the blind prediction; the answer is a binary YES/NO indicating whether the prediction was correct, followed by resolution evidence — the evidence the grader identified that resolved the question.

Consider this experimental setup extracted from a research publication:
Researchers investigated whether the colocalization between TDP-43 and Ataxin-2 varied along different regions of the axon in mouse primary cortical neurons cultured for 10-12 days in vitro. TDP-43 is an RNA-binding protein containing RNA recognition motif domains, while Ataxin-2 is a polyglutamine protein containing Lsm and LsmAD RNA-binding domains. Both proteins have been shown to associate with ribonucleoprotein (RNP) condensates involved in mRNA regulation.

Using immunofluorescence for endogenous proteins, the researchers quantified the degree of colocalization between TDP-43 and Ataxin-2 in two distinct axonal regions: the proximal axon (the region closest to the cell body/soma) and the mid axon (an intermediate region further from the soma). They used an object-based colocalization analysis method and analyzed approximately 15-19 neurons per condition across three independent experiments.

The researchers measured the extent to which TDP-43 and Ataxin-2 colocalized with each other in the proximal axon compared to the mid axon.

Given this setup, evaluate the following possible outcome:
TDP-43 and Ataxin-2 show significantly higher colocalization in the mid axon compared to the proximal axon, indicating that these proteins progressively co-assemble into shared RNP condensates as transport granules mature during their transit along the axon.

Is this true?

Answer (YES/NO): NO